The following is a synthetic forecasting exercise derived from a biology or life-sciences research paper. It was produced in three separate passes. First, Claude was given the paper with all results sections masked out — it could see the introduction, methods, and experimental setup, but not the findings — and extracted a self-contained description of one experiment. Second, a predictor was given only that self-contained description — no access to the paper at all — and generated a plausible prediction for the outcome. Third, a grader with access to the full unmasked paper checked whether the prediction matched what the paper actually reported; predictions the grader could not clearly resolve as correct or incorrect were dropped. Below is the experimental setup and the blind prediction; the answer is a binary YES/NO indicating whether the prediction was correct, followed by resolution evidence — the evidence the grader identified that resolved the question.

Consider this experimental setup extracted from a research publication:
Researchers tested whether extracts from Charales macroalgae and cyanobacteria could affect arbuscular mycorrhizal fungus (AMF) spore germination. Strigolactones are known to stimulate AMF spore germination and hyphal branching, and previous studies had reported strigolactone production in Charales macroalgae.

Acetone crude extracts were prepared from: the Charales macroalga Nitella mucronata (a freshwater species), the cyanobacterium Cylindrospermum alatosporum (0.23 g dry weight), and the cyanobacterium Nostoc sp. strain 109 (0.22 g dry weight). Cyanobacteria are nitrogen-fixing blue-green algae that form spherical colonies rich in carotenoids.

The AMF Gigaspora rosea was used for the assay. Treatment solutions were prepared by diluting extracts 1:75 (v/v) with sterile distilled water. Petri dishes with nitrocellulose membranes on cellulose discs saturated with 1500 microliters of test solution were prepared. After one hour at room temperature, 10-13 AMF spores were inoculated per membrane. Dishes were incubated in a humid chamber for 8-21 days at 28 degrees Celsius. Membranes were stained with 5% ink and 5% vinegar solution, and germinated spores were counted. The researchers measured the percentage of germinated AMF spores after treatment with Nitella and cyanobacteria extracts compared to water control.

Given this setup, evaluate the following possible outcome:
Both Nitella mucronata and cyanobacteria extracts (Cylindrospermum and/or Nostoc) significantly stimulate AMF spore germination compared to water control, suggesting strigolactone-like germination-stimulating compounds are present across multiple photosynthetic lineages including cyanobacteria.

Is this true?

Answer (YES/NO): YES